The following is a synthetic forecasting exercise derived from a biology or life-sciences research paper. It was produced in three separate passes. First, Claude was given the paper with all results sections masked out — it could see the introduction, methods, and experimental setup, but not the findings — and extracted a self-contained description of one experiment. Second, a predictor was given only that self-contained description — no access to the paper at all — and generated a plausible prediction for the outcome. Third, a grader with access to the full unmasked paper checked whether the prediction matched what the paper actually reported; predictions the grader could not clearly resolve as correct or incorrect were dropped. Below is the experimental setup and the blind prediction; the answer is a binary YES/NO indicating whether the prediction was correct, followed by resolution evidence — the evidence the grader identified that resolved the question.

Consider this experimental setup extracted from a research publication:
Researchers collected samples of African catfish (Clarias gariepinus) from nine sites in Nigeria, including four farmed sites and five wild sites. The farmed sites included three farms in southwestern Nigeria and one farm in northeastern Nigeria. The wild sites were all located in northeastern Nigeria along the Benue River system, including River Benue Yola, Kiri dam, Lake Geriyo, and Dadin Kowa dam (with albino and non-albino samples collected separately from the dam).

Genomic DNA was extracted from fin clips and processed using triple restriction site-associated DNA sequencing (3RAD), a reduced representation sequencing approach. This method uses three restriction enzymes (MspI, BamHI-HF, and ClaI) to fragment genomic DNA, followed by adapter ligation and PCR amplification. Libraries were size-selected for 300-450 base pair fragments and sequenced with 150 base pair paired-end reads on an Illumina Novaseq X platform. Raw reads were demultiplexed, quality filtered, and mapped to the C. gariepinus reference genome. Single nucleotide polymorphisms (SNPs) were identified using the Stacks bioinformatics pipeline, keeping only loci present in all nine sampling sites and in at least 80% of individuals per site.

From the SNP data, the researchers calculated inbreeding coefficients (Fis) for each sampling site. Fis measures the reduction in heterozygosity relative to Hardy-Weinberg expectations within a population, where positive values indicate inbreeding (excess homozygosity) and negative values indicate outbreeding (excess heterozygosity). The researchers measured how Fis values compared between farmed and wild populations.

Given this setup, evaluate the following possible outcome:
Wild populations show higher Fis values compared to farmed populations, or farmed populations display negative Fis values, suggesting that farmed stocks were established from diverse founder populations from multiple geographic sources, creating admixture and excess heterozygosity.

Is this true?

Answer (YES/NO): YES